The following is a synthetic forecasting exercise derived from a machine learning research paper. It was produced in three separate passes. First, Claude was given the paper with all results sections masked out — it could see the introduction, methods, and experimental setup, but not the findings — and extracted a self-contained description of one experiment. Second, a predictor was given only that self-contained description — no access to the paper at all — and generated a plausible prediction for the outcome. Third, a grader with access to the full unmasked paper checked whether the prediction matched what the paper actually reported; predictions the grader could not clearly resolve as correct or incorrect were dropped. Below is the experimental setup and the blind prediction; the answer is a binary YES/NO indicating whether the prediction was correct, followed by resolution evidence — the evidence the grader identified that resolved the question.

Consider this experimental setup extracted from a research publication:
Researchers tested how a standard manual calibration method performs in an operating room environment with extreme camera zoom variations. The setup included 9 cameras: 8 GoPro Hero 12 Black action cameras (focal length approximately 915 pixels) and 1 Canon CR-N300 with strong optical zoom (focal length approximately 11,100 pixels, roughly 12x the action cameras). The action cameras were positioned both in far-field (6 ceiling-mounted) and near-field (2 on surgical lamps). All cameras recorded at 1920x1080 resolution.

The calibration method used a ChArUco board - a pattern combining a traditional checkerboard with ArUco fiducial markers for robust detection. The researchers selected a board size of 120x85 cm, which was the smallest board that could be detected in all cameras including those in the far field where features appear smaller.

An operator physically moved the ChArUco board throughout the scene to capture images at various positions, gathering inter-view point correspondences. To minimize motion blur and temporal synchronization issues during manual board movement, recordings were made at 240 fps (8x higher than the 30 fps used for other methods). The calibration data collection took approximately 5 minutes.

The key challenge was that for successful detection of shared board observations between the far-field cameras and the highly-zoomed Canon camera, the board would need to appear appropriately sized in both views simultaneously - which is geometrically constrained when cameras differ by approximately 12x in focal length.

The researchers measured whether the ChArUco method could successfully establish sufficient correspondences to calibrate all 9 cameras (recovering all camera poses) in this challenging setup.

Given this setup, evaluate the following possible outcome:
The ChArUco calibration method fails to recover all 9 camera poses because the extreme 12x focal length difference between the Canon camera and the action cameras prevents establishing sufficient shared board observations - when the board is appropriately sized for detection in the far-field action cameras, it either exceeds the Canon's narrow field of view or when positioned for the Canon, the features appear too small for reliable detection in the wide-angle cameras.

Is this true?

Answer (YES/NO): YES